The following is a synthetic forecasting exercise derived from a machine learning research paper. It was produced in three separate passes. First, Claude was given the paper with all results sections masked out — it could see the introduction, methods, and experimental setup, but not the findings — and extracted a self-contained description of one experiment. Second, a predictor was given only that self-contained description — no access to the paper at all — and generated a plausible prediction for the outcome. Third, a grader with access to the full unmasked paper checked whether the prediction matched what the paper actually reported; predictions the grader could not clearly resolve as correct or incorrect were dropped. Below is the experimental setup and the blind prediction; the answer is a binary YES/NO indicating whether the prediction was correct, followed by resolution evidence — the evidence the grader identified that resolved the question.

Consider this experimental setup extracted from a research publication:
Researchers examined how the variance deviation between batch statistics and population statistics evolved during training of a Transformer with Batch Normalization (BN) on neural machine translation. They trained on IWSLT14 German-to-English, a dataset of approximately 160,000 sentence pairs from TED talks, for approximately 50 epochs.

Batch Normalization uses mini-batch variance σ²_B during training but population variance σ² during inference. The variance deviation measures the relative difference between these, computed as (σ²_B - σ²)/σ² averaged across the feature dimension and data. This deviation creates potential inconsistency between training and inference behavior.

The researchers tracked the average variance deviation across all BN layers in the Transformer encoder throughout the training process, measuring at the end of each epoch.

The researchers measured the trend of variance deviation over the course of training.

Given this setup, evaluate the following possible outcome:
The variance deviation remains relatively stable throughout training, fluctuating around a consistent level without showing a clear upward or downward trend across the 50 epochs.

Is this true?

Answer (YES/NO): NO